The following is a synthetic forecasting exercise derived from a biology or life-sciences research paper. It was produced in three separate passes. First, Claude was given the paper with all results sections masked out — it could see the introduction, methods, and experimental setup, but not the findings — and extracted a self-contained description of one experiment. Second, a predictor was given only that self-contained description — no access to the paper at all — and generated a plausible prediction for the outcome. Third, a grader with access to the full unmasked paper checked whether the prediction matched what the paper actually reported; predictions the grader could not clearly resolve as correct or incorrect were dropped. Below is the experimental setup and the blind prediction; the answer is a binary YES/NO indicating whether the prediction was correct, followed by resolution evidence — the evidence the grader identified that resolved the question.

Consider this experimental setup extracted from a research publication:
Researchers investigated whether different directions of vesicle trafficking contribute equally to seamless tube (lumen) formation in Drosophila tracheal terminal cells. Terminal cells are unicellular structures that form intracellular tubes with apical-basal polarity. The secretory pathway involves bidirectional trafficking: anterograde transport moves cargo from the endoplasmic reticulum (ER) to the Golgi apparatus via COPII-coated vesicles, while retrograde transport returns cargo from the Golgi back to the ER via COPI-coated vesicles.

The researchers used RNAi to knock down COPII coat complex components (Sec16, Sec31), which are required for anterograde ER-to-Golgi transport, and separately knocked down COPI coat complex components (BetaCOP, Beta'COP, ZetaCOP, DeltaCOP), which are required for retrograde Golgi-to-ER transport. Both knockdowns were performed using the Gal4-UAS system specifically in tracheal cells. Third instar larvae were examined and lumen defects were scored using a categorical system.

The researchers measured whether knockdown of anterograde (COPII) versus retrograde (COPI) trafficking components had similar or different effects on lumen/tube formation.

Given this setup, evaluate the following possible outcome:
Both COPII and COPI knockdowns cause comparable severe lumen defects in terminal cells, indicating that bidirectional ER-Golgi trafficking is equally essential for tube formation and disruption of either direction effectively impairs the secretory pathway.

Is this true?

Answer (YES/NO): NO